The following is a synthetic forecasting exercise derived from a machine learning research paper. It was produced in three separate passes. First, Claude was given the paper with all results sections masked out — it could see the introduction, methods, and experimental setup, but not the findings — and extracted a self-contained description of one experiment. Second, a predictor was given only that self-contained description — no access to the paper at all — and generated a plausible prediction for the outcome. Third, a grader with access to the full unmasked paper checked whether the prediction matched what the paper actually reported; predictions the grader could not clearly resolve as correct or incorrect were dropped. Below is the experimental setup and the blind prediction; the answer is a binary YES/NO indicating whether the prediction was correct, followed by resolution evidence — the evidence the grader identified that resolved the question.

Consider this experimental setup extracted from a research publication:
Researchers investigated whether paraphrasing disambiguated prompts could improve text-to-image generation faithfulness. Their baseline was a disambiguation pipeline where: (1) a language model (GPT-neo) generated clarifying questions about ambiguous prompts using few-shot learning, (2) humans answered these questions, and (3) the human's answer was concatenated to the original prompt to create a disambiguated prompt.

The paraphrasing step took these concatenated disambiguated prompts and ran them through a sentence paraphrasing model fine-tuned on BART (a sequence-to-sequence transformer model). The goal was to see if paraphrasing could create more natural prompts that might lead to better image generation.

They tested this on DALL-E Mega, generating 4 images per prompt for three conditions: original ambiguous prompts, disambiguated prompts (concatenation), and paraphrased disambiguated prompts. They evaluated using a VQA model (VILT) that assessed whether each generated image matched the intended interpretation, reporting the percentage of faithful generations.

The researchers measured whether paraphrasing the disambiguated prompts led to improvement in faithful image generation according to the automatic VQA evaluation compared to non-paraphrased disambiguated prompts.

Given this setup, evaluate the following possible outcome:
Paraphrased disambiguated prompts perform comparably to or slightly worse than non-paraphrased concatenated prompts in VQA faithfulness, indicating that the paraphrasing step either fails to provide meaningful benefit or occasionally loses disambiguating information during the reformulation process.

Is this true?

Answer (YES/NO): NO